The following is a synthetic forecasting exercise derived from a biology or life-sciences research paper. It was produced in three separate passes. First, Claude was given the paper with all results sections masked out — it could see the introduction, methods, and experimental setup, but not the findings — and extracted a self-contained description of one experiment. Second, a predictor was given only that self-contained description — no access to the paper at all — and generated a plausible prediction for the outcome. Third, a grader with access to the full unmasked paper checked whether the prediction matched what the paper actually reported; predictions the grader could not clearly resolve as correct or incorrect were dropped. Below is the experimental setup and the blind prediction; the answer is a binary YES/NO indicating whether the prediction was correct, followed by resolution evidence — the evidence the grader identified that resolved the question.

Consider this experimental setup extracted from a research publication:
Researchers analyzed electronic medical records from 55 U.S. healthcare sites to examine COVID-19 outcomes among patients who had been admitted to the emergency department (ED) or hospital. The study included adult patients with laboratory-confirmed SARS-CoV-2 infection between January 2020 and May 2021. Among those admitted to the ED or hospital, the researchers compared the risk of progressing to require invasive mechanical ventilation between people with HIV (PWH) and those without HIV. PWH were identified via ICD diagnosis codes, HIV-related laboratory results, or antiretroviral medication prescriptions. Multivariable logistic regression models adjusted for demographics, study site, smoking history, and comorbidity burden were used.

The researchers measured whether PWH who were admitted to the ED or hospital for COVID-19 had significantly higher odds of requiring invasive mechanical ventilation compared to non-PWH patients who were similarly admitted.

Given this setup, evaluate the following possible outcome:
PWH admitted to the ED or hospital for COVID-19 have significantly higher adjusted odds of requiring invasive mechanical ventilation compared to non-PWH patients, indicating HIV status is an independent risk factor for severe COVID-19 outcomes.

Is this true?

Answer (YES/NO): YES